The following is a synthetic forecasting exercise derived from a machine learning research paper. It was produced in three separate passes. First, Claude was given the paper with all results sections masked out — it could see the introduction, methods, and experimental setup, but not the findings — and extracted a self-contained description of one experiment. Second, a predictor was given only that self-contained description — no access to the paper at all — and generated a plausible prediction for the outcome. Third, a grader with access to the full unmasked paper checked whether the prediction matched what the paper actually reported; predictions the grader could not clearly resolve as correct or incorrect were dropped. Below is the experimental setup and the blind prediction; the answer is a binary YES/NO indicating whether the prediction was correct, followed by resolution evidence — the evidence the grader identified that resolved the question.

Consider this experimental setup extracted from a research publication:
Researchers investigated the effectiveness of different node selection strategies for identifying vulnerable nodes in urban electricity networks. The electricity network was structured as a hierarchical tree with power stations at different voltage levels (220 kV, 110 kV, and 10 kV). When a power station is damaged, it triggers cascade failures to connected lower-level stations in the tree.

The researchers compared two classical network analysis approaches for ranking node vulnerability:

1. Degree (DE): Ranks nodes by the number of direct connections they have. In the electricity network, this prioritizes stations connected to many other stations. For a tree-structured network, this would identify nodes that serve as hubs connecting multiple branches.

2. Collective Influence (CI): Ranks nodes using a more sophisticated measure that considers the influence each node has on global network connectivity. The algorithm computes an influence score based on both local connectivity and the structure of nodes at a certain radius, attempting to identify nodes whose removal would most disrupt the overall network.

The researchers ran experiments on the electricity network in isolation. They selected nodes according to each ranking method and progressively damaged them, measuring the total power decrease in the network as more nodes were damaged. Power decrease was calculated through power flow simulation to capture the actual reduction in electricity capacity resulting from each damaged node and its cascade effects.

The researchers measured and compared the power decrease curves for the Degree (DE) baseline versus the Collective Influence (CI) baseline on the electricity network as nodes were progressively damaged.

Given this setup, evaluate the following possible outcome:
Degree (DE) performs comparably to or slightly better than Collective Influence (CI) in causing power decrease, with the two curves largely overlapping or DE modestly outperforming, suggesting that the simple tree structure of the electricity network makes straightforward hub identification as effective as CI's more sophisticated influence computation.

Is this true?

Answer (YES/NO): NO